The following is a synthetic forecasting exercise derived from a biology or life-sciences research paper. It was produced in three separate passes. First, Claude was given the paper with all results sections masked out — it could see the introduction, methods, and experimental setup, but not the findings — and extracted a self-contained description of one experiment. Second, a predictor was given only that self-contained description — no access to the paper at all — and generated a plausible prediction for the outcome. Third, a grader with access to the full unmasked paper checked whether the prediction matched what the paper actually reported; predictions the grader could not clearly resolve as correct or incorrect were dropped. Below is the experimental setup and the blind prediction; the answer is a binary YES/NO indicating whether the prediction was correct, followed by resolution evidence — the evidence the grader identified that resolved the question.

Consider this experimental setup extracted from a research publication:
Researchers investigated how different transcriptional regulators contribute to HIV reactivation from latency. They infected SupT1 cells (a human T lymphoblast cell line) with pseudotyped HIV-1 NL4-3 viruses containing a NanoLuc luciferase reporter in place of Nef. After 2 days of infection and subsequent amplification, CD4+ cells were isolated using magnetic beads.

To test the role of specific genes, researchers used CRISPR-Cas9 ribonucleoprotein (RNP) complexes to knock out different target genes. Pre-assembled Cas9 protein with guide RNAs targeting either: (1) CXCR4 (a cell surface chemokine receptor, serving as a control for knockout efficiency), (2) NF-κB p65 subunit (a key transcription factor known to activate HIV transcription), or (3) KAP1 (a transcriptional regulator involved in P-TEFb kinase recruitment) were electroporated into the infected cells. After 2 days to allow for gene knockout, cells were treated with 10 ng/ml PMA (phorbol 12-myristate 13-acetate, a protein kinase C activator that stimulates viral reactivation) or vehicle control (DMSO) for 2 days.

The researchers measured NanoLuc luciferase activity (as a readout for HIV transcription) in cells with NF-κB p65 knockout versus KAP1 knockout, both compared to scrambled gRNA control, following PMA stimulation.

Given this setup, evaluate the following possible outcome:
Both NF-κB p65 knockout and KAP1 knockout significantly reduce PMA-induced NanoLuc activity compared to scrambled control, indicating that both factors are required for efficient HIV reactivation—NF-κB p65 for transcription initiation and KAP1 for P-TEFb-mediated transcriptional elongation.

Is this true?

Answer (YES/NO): YES